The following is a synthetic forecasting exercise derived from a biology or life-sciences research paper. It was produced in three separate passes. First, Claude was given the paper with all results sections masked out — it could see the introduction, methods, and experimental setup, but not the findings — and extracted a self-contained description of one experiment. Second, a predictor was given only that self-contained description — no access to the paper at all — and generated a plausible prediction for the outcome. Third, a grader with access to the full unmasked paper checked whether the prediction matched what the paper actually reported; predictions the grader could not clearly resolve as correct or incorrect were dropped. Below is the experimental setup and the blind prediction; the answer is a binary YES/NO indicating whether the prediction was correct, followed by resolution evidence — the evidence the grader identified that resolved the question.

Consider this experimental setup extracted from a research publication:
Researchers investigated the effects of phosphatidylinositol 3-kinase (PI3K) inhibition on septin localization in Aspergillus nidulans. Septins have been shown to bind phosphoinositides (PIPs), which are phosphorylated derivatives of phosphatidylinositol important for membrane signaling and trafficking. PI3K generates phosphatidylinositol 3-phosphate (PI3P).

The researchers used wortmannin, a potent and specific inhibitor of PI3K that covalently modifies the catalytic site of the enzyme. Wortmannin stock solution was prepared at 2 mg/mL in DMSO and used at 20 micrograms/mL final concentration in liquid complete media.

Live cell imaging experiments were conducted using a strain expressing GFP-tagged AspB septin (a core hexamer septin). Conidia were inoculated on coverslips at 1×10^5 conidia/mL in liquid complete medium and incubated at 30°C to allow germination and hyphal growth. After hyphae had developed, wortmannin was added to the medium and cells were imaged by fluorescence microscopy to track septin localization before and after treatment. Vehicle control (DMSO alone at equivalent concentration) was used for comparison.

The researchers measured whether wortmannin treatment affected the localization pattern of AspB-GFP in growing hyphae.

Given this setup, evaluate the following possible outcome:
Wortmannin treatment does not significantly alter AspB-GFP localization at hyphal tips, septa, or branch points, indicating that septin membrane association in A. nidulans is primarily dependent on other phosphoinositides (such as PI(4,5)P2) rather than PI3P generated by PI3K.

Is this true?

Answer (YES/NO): NO